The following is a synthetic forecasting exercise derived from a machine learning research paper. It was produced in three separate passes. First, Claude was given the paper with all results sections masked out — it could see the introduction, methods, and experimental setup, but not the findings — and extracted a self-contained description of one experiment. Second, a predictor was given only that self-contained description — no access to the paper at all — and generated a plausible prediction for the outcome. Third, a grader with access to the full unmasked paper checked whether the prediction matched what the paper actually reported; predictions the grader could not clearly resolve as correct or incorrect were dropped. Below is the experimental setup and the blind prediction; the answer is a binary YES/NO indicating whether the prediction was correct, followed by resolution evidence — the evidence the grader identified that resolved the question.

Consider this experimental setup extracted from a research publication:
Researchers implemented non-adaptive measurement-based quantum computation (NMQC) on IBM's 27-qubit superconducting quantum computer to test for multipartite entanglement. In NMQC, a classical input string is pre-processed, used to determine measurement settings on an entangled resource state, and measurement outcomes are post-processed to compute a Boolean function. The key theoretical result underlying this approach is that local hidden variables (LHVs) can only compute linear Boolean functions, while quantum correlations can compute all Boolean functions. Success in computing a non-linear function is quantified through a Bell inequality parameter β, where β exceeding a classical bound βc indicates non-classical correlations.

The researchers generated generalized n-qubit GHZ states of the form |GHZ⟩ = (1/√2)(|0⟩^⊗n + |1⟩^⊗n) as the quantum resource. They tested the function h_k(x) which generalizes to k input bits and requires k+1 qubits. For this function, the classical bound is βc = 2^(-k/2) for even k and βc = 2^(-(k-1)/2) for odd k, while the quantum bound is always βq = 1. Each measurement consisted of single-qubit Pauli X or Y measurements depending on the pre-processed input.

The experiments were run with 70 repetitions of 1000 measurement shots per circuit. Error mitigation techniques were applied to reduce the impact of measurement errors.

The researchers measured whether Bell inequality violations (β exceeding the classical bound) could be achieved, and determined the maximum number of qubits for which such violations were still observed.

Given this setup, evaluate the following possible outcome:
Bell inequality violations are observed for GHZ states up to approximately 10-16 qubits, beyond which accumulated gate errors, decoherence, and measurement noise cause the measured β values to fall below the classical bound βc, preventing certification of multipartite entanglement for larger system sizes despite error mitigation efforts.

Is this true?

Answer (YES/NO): NO